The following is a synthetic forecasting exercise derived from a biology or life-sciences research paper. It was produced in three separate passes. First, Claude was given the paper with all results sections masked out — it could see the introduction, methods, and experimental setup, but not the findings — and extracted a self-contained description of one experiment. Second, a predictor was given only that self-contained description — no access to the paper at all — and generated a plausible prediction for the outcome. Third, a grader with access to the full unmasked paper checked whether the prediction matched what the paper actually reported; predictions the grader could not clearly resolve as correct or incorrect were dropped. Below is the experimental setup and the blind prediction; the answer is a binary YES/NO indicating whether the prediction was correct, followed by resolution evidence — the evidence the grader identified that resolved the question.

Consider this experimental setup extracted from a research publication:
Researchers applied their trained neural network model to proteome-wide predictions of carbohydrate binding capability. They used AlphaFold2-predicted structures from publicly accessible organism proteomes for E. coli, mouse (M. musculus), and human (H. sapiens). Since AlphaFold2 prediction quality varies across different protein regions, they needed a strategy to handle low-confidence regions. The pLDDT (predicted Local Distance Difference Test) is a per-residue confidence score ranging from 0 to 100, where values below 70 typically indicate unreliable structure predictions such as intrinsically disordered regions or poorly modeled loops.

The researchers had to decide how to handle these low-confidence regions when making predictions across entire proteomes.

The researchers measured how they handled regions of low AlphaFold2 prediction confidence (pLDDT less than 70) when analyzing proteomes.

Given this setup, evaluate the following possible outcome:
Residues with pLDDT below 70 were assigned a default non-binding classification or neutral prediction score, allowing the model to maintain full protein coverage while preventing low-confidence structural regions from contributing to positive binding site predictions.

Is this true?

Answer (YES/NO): NO